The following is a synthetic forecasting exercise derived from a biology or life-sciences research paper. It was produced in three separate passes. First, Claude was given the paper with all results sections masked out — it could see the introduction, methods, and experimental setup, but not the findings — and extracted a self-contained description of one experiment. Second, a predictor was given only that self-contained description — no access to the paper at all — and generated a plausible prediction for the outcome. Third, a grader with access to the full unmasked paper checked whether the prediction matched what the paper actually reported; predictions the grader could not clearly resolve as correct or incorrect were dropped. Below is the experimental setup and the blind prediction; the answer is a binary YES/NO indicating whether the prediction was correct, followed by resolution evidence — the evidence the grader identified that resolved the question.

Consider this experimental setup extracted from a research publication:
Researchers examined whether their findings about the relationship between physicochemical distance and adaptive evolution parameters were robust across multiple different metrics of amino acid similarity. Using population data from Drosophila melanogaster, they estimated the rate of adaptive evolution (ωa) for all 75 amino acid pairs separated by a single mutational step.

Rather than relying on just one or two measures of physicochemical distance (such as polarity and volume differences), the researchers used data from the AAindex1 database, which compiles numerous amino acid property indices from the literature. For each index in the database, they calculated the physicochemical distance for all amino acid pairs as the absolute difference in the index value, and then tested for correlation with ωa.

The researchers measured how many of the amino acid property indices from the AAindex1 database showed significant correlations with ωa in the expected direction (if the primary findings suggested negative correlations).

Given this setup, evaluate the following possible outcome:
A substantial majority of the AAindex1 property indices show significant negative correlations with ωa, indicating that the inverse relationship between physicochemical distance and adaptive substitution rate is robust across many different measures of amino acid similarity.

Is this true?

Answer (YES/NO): NO